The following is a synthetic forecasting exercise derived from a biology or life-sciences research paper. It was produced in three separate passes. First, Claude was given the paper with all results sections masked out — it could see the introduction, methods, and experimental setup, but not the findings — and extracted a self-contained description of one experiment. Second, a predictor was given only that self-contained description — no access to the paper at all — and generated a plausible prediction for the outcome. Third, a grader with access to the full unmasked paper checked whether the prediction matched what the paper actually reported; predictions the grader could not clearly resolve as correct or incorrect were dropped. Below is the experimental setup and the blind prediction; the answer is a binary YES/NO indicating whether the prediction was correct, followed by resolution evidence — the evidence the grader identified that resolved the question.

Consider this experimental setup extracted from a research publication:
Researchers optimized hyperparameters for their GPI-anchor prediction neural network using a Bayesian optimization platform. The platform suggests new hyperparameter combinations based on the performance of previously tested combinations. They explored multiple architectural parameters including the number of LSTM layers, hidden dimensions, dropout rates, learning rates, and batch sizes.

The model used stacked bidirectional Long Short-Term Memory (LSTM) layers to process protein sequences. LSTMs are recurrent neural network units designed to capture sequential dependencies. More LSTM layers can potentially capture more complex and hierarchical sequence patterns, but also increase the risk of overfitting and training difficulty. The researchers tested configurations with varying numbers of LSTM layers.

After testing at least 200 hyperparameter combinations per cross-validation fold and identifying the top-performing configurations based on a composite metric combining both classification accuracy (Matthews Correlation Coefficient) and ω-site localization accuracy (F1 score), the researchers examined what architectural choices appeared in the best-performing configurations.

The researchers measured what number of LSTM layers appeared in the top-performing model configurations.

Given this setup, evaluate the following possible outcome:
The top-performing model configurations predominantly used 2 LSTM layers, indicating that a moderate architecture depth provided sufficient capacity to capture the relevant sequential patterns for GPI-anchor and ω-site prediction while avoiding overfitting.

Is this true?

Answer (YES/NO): NO